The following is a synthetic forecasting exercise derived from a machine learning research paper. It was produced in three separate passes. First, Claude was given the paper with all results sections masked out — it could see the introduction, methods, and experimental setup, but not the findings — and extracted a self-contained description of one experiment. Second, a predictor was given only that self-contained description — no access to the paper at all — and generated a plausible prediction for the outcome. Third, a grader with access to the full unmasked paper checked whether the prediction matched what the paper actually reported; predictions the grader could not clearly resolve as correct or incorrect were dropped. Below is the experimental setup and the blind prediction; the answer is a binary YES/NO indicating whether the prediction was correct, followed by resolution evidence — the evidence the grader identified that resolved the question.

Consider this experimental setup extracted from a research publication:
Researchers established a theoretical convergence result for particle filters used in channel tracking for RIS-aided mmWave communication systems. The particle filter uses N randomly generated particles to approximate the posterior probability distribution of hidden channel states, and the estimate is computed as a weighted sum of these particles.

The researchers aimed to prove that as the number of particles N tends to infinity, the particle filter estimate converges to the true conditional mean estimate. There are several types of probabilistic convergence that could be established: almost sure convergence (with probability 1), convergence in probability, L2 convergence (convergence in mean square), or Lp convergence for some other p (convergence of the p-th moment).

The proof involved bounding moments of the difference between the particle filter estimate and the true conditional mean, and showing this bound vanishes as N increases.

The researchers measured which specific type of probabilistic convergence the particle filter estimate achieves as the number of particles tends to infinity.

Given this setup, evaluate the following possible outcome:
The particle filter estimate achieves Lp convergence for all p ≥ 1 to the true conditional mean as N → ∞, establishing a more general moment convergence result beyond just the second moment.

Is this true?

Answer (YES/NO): NO